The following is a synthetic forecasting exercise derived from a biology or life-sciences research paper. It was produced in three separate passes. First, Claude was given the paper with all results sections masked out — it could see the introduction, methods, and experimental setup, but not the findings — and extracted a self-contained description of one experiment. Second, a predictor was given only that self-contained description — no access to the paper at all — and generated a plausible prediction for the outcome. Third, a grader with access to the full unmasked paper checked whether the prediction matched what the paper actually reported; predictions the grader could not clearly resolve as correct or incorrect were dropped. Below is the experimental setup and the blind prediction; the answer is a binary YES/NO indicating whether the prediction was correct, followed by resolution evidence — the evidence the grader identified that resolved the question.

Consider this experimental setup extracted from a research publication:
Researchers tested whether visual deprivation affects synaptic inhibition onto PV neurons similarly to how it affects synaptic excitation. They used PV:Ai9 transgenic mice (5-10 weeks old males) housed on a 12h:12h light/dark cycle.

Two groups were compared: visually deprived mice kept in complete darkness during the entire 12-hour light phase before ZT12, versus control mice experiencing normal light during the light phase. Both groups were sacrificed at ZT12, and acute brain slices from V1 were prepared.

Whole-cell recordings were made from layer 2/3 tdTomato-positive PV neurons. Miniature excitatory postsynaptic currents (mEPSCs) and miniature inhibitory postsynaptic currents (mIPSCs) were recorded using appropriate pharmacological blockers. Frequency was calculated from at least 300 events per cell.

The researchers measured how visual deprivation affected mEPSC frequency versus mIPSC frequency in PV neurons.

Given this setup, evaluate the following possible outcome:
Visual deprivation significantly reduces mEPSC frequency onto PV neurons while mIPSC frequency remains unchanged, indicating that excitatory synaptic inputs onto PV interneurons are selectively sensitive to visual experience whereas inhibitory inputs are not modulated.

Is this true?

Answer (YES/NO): YES